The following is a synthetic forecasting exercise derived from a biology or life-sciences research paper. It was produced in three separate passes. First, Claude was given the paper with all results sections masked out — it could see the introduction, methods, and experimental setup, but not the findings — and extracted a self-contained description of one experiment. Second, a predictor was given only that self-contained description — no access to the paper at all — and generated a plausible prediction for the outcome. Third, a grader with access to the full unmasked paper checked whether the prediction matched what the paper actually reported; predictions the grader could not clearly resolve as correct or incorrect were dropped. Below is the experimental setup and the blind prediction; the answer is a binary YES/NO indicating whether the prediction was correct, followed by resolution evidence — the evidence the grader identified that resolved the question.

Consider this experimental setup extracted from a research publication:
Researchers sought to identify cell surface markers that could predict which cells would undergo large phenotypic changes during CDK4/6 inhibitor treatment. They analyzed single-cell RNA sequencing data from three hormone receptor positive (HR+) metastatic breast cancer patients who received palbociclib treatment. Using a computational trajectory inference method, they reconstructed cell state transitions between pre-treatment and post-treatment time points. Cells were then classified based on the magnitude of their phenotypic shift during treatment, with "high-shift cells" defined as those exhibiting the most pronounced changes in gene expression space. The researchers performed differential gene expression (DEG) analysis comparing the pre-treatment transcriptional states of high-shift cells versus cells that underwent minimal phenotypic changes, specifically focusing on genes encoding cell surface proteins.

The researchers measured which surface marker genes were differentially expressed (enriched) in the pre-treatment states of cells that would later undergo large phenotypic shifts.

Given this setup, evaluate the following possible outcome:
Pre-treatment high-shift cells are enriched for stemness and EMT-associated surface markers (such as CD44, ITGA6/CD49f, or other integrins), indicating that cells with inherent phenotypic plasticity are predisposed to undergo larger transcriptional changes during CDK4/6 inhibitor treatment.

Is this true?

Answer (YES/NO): NO